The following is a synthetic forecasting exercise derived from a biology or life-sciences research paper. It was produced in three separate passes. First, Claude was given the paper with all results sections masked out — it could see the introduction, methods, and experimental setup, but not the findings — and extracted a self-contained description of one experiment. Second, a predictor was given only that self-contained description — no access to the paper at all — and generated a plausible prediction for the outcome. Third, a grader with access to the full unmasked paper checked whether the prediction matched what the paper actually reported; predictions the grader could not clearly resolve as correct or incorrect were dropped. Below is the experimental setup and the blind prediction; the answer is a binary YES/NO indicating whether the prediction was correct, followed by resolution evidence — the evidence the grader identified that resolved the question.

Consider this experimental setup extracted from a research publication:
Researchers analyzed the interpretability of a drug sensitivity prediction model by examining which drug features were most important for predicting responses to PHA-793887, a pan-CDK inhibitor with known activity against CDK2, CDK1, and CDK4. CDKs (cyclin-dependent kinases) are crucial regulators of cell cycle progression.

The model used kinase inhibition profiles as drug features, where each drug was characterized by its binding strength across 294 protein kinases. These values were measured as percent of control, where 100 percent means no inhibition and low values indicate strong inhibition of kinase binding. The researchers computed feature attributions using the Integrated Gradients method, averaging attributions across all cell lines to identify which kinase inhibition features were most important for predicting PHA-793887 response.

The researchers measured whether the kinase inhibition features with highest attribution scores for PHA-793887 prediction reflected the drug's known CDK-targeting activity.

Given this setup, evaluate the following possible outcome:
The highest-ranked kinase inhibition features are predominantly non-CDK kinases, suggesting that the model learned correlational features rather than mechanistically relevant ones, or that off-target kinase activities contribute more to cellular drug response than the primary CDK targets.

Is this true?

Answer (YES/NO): NO